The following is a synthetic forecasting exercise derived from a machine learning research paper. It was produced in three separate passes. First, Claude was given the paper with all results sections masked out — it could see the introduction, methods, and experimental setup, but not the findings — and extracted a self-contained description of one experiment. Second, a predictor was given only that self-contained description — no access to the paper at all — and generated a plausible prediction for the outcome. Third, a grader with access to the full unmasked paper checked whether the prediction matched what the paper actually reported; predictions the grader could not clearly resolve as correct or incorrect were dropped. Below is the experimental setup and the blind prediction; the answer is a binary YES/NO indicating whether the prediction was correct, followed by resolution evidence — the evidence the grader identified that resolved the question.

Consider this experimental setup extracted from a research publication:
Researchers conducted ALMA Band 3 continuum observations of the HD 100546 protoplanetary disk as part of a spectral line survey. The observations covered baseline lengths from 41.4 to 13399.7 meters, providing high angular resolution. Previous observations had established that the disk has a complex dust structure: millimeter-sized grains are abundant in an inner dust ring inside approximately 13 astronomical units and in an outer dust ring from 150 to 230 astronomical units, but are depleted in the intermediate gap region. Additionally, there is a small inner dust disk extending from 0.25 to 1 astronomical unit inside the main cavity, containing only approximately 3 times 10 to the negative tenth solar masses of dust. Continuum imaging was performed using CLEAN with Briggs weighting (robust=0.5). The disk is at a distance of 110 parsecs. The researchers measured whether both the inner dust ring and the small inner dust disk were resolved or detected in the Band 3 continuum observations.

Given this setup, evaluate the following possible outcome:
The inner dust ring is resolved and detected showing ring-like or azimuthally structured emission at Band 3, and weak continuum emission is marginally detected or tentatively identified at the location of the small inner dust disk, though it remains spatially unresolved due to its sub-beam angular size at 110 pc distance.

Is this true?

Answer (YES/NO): NO